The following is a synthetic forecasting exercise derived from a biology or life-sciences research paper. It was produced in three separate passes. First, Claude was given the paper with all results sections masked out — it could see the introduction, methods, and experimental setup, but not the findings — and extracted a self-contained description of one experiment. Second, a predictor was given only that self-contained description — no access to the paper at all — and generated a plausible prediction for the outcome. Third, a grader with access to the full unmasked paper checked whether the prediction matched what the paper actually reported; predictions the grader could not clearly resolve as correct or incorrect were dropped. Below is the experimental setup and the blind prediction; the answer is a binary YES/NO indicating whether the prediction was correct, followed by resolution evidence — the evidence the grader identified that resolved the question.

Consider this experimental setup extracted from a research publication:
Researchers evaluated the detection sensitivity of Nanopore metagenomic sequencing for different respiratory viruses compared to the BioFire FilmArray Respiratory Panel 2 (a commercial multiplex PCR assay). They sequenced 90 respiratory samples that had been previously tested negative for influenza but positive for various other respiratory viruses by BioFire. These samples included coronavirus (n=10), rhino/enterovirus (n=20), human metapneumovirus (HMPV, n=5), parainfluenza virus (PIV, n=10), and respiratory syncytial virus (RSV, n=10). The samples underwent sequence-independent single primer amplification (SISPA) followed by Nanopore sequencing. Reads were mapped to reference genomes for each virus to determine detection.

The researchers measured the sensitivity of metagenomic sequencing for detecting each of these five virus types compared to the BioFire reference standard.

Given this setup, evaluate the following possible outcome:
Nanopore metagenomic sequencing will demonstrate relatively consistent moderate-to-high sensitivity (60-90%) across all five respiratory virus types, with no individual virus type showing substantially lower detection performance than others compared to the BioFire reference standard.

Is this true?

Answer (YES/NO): NO